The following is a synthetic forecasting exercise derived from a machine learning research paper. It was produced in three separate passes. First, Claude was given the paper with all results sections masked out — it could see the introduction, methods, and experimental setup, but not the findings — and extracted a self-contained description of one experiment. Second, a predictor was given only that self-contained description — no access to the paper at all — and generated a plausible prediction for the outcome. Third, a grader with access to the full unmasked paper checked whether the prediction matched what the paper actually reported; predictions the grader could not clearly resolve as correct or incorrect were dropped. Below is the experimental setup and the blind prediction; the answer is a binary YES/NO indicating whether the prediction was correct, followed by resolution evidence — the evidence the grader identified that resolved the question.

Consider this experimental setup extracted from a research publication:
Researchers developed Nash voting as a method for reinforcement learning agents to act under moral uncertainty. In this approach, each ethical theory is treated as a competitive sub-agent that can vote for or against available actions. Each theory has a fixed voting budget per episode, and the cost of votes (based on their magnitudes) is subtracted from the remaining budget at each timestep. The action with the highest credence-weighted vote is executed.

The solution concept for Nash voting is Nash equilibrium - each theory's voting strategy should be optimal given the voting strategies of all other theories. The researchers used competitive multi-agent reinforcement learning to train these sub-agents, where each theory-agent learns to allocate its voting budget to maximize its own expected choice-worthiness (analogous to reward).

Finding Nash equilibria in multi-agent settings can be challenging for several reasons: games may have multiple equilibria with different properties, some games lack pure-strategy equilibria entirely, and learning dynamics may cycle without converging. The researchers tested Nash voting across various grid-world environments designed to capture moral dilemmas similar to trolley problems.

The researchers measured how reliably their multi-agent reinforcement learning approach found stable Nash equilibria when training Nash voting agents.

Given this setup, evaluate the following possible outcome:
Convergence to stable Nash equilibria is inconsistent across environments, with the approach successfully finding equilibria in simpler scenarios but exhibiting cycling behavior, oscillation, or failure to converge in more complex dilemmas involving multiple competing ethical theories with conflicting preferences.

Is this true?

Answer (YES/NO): NO